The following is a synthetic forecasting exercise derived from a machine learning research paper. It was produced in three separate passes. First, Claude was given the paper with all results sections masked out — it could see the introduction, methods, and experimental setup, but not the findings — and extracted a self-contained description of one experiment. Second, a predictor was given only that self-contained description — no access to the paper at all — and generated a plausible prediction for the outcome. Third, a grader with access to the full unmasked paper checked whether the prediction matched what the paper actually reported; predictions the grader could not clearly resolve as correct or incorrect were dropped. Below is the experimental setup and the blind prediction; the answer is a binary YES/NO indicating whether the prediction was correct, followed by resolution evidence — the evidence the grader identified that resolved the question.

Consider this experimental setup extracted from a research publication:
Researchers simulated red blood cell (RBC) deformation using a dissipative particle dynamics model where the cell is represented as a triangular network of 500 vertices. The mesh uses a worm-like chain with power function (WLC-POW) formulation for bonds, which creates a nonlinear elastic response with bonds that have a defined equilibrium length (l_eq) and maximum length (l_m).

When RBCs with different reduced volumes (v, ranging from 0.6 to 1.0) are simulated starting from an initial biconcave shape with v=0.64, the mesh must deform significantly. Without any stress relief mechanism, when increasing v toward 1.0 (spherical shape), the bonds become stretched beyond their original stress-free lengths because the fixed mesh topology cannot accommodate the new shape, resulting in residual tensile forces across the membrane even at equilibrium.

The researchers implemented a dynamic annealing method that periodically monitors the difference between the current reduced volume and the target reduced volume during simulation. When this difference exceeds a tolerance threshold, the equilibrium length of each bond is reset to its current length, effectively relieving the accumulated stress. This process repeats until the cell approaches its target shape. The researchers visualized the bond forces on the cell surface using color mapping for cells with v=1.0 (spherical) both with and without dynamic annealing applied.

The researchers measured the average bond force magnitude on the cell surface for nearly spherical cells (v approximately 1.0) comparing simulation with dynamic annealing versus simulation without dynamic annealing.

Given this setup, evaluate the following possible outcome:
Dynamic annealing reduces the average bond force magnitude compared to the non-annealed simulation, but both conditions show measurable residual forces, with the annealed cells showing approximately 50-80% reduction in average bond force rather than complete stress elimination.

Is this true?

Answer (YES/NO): NO